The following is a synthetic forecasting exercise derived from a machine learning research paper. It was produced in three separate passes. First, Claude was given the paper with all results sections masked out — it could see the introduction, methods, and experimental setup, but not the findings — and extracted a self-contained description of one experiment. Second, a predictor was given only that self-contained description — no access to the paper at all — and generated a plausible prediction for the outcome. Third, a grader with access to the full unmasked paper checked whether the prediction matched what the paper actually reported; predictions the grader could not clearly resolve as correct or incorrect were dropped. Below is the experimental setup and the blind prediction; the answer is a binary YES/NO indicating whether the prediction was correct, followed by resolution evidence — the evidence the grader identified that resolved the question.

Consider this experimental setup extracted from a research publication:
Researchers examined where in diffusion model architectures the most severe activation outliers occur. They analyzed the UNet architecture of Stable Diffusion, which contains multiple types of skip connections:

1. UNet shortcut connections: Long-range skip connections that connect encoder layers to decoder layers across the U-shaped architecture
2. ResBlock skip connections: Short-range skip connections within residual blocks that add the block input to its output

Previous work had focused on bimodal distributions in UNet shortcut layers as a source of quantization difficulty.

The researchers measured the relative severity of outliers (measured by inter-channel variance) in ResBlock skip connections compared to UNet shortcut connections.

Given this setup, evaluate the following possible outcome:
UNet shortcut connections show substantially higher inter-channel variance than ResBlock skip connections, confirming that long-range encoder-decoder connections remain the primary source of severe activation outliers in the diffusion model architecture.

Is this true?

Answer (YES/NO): NO